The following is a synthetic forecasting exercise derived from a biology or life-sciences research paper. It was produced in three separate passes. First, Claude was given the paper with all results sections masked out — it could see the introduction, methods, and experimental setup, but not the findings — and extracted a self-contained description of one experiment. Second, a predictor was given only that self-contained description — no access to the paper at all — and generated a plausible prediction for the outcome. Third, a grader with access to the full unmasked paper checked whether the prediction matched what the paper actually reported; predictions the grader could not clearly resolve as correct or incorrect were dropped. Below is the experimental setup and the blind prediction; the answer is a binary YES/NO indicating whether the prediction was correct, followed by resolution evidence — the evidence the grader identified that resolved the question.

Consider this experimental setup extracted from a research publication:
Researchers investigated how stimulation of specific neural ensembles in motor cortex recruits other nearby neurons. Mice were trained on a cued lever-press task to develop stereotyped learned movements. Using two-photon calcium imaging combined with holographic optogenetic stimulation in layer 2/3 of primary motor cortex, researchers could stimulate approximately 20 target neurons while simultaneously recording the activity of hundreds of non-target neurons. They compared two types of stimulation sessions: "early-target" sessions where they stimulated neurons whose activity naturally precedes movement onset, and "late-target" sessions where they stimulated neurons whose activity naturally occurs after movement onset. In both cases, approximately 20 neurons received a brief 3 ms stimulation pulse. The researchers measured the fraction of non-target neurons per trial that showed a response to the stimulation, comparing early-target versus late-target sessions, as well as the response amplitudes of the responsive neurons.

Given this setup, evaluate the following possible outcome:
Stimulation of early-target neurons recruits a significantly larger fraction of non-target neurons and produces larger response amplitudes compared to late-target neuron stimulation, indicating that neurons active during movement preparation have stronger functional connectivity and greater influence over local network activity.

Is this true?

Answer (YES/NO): NO